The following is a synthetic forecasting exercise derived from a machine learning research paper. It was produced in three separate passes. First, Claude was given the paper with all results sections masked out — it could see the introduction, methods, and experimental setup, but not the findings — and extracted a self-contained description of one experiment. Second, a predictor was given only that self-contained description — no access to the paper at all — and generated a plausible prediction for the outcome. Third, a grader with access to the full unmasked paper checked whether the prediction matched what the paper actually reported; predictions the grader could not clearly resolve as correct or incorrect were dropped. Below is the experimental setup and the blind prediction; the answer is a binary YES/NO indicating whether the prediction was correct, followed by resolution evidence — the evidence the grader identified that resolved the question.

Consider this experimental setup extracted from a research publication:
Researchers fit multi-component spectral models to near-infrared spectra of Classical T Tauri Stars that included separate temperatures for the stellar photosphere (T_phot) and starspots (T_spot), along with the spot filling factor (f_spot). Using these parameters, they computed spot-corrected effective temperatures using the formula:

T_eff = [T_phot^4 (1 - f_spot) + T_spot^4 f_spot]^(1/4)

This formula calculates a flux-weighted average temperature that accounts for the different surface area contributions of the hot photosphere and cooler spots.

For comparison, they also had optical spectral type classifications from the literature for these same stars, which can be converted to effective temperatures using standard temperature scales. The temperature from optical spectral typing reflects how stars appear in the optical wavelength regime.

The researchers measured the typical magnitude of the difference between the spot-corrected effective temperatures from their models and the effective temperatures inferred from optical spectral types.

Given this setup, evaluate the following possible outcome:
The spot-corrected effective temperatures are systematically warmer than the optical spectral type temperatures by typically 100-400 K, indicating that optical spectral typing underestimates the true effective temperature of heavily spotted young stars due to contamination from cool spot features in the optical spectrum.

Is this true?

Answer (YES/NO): NO